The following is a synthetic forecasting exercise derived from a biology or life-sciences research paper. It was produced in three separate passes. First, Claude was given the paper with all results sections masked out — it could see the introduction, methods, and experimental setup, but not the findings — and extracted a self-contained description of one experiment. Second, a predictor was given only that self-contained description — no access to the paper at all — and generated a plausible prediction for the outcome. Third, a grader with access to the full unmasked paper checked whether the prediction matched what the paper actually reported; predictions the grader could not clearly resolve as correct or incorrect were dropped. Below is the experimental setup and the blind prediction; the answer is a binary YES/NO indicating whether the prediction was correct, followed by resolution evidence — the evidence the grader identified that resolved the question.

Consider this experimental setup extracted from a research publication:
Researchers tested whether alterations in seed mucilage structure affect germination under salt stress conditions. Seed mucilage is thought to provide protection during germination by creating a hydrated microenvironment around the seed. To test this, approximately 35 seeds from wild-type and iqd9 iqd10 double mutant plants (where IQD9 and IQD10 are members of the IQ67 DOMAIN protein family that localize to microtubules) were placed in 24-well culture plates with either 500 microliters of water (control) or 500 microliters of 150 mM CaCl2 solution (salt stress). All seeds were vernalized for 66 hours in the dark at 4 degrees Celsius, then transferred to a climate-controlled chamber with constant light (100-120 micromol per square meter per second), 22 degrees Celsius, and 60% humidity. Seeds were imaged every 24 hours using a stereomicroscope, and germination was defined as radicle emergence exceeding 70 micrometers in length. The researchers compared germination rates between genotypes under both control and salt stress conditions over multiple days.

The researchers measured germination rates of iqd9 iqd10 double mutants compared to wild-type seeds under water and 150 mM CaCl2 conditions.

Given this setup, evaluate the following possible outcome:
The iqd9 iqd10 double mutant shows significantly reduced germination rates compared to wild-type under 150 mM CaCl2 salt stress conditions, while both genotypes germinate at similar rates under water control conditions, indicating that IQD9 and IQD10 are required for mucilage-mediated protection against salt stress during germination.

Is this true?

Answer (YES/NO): NO